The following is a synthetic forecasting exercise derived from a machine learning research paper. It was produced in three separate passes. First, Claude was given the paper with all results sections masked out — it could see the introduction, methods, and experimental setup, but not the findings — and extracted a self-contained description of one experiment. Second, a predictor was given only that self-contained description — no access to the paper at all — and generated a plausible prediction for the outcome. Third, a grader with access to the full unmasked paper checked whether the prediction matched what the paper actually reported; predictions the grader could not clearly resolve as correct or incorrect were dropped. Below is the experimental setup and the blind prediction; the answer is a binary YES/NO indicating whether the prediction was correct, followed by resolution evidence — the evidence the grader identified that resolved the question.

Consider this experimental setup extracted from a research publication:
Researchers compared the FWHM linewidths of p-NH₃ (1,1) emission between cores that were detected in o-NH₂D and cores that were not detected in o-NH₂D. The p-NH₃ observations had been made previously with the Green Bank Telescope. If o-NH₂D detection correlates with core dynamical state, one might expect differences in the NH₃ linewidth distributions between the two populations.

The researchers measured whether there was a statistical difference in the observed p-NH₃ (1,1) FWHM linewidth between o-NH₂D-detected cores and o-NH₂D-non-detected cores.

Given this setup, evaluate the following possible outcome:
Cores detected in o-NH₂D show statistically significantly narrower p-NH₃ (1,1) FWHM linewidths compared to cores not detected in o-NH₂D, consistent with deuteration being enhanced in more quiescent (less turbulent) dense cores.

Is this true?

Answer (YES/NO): NO